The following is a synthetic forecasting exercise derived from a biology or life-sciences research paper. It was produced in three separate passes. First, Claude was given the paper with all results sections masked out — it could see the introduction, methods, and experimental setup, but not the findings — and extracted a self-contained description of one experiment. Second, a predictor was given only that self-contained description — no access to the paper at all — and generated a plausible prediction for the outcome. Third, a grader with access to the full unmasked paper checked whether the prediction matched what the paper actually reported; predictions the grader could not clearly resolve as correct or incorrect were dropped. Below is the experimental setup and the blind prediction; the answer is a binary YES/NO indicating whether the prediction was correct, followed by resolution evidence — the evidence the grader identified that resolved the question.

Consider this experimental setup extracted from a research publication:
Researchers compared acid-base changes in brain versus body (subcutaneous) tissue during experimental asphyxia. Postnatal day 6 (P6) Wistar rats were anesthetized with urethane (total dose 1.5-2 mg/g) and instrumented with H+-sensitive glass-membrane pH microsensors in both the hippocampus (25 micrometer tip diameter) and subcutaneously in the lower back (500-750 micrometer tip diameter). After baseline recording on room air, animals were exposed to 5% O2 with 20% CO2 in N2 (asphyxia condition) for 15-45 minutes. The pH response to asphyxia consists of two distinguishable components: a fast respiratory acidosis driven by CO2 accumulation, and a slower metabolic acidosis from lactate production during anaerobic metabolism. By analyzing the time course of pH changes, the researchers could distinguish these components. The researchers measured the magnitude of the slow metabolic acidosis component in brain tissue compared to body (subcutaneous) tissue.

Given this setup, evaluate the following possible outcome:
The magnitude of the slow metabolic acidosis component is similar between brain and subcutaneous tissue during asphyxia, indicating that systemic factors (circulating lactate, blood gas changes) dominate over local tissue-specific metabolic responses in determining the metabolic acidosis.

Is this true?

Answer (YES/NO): NO